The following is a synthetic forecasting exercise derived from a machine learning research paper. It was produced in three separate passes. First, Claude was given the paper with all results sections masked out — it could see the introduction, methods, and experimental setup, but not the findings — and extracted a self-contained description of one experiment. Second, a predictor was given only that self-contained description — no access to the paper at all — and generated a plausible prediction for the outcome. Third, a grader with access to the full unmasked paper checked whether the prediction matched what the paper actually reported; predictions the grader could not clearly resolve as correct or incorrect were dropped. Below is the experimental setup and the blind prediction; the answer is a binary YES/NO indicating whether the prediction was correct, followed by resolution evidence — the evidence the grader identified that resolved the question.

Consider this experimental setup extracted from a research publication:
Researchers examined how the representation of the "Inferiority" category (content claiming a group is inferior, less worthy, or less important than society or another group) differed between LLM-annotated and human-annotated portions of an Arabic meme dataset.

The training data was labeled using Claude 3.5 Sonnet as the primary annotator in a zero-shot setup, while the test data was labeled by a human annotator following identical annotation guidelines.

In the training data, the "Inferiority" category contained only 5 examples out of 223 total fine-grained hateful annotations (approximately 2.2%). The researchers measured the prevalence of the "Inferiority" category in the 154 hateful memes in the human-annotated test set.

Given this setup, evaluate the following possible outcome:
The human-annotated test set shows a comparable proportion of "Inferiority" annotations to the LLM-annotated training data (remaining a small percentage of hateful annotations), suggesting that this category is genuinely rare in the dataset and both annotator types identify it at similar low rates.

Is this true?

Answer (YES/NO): NO